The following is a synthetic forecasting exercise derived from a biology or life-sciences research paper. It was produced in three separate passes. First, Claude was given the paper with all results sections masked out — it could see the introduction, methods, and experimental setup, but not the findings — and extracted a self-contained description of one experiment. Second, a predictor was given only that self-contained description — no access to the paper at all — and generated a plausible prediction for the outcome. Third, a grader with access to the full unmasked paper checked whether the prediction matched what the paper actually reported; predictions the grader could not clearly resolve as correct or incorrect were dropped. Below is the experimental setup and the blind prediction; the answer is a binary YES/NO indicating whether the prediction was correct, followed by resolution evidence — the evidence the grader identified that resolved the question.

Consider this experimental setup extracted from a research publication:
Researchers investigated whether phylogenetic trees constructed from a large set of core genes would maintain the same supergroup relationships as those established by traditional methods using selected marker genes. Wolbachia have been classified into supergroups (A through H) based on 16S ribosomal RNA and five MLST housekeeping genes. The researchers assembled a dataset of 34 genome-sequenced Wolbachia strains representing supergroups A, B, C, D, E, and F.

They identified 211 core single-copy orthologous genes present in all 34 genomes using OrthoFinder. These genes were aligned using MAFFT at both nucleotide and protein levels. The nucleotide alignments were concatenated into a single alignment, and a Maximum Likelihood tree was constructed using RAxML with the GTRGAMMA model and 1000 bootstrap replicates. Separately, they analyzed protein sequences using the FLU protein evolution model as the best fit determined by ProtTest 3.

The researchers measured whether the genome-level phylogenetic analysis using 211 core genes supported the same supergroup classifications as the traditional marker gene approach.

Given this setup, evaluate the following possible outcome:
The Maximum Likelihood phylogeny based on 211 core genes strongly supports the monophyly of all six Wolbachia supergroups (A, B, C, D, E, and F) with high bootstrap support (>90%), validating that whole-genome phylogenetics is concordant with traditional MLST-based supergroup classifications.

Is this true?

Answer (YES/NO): YES